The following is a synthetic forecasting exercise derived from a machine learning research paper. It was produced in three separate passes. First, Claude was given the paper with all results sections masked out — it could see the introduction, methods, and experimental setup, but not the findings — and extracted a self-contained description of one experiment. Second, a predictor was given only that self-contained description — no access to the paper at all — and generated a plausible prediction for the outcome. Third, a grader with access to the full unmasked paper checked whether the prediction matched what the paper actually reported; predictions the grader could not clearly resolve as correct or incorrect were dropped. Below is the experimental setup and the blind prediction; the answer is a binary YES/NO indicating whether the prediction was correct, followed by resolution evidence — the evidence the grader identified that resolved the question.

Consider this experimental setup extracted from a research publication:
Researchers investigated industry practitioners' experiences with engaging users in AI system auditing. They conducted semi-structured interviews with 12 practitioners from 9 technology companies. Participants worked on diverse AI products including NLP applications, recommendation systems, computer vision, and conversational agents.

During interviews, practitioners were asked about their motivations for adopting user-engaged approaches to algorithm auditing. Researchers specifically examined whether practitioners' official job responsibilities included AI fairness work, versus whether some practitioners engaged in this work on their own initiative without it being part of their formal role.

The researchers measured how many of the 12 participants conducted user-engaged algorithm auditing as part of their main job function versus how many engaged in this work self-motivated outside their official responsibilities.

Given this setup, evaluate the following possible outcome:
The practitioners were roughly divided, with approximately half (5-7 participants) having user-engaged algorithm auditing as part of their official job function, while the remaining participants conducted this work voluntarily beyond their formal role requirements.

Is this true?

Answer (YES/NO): NO